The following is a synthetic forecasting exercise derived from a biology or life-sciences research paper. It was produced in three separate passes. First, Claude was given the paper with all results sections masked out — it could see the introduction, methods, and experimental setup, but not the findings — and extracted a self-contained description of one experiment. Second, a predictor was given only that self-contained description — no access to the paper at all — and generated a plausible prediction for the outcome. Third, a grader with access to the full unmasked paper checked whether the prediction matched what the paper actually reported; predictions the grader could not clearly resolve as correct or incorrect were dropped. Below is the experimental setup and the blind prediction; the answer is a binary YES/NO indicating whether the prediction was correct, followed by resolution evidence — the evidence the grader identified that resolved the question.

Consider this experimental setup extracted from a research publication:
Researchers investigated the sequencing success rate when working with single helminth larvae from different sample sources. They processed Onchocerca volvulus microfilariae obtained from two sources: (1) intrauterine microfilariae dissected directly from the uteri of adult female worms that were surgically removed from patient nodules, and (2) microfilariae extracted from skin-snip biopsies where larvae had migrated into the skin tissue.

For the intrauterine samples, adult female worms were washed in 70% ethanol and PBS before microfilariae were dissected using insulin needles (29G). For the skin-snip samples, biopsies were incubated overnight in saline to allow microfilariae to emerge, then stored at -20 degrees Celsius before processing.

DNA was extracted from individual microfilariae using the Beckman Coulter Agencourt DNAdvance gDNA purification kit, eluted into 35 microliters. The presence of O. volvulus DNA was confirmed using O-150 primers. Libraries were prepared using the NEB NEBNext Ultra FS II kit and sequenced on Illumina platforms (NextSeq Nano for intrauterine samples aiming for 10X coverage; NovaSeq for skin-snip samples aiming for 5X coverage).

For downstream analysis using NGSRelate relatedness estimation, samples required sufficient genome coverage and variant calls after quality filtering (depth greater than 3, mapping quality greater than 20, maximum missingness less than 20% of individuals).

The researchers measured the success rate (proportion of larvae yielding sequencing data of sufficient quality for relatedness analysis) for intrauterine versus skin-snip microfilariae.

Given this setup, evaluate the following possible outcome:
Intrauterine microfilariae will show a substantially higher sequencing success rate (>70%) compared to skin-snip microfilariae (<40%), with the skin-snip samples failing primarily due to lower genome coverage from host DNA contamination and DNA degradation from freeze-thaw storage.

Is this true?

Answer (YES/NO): NO